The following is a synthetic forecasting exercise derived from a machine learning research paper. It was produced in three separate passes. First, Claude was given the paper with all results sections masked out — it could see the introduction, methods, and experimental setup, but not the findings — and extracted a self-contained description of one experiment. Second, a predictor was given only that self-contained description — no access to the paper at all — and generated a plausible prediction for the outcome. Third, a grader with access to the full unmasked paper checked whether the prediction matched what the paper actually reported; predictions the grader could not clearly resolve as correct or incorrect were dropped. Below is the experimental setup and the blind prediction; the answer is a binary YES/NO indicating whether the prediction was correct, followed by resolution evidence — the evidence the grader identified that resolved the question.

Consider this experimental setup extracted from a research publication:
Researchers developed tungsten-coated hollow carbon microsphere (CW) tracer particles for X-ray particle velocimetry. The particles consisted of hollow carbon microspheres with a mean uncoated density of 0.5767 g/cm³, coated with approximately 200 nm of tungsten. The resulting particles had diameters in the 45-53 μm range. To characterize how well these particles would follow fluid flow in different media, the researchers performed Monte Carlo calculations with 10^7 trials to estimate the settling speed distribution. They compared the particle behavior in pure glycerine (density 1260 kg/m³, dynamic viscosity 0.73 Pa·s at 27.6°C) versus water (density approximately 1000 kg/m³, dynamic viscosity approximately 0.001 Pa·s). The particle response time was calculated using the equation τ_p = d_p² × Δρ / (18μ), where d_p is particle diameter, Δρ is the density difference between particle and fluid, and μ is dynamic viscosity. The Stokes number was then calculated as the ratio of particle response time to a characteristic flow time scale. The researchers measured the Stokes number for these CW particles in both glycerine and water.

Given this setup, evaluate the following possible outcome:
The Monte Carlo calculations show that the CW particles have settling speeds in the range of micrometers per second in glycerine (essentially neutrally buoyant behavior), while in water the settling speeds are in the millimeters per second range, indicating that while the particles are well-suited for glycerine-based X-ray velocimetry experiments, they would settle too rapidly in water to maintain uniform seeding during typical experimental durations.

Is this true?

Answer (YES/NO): NO